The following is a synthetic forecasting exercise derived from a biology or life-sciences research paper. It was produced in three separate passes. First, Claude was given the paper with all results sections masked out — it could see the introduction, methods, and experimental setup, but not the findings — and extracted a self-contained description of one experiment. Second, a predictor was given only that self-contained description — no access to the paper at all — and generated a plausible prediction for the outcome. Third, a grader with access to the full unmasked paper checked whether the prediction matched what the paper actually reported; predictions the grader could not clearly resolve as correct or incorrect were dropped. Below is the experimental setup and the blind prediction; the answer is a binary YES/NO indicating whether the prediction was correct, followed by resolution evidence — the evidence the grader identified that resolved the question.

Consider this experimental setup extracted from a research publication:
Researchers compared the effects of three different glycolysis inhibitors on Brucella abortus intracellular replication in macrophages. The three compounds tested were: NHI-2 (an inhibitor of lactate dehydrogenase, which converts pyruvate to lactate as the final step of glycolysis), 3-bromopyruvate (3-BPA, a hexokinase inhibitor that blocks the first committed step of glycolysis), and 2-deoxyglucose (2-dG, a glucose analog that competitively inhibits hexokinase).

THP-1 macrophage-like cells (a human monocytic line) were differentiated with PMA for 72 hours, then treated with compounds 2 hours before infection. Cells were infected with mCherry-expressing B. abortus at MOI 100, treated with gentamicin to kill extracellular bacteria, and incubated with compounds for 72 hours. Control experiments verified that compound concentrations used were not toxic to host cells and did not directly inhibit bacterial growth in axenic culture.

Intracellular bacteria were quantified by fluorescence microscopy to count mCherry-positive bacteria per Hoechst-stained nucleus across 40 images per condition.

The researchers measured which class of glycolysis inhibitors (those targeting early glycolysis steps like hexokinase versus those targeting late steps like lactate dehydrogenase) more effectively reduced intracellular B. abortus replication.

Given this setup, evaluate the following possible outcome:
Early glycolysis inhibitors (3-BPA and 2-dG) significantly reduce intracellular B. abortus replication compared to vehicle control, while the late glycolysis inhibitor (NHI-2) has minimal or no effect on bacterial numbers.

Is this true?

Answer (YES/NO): NO